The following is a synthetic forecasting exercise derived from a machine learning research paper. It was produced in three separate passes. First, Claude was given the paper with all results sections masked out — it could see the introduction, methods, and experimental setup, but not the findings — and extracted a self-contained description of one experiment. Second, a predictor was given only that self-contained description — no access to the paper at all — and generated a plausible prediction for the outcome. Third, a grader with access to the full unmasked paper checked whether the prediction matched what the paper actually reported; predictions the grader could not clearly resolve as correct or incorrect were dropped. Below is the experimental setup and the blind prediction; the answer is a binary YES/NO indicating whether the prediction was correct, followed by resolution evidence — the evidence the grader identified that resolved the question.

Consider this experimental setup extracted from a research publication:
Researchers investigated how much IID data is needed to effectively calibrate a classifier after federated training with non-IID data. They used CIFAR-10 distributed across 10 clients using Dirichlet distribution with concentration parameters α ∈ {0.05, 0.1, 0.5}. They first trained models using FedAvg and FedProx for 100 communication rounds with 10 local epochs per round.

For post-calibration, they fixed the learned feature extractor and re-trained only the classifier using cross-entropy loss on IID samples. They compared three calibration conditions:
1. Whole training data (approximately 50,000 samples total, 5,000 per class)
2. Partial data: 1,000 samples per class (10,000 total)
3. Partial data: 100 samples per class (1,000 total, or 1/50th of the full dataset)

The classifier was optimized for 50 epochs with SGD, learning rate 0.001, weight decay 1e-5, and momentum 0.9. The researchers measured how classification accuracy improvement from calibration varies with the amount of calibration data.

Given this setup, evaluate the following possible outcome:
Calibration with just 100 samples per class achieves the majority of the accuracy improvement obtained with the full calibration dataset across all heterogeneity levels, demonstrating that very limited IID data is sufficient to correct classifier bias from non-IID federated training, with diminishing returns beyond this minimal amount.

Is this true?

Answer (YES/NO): NO